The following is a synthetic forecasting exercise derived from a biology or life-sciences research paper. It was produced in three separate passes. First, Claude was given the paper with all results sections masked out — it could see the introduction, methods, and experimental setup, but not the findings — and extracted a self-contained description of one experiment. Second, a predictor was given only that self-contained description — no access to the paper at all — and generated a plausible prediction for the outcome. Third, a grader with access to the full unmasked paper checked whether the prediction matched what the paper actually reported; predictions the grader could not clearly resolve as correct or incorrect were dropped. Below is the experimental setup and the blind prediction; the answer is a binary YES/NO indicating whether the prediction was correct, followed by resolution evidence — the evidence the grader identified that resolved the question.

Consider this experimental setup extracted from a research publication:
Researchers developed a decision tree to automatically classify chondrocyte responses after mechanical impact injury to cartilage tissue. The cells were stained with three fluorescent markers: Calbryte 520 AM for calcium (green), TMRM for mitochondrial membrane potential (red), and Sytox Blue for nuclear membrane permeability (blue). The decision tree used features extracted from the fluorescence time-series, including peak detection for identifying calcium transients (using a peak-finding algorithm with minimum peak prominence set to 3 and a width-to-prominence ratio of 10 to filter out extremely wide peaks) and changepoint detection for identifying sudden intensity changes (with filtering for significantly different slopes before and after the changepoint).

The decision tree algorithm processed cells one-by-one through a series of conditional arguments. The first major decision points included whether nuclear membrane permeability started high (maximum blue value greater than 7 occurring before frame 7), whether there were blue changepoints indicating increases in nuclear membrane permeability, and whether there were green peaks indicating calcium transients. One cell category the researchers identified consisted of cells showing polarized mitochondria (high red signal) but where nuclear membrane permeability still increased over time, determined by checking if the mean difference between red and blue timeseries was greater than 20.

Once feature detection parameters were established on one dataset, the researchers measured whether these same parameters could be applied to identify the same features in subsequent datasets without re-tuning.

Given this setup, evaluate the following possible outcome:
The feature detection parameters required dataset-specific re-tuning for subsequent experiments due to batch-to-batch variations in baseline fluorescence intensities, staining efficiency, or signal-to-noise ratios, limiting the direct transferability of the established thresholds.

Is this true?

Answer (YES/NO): NO